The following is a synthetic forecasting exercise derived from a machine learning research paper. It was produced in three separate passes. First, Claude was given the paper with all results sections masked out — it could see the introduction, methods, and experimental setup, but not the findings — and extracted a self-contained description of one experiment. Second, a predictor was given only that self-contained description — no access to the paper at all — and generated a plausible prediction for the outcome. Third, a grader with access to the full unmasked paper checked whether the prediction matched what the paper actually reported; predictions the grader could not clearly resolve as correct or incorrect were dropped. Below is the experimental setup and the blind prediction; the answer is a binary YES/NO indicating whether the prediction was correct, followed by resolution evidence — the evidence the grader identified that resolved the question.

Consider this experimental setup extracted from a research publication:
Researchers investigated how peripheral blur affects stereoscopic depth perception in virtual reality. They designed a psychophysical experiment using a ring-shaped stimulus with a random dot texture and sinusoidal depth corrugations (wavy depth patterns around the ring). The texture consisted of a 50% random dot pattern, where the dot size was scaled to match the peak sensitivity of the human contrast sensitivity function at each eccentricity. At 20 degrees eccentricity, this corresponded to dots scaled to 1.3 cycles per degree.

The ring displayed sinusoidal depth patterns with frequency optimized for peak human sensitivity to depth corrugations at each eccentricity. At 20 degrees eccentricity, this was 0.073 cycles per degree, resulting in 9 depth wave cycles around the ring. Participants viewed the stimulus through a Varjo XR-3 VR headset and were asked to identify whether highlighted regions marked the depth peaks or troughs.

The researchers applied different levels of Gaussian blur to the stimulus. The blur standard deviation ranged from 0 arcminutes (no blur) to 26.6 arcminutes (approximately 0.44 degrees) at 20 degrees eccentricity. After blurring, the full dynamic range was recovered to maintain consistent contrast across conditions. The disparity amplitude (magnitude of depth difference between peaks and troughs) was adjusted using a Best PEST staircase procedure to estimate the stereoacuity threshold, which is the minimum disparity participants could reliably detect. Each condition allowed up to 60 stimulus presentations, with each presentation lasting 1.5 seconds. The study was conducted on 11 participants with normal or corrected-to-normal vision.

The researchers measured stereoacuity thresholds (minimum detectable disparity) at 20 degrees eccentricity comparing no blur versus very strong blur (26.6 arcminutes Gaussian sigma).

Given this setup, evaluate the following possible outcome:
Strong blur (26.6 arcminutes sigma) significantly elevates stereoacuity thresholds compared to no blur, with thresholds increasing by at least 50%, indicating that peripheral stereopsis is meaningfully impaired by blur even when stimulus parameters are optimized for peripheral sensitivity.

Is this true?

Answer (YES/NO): NO